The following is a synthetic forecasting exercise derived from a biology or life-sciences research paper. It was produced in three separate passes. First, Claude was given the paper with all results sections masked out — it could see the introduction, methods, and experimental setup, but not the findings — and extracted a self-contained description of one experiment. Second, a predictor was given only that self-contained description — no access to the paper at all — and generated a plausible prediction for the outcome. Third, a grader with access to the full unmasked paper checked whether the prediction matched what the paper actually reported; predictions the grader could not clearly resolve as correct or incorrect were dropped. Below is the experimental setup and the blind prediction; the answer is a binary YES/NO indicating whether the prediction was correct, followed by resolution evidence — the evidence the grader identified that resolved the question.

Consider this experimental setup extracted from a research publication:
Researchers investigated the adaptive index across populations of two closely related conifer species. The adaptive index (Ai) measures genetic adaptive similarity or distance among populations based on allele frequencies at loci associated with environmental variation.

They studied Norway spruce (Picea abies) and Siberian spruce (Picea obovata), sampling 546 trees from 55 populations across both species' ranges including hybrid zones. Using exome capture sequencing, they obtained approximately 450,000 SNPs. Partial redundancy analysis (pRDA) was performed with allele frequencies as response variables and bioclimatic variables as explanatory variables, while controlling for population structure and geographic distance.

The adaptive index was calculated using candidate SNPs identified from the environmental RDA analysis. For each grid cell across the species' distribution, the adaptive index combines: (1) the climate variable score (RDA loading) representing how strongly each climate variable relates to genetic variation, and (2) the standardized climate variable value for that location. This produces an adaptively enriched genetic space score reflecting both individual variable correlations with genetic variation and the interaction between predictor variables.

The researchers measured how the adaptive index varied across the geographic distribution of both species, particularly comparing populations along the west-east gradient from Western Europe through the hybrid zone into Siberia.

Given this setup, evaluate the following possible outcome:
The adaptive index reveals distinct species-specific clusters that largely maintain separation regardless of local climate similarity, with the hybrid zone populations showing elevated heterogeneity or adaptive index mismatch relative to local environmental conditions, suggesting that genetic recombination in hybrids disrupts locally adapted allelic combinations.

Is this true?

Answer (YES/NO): NO